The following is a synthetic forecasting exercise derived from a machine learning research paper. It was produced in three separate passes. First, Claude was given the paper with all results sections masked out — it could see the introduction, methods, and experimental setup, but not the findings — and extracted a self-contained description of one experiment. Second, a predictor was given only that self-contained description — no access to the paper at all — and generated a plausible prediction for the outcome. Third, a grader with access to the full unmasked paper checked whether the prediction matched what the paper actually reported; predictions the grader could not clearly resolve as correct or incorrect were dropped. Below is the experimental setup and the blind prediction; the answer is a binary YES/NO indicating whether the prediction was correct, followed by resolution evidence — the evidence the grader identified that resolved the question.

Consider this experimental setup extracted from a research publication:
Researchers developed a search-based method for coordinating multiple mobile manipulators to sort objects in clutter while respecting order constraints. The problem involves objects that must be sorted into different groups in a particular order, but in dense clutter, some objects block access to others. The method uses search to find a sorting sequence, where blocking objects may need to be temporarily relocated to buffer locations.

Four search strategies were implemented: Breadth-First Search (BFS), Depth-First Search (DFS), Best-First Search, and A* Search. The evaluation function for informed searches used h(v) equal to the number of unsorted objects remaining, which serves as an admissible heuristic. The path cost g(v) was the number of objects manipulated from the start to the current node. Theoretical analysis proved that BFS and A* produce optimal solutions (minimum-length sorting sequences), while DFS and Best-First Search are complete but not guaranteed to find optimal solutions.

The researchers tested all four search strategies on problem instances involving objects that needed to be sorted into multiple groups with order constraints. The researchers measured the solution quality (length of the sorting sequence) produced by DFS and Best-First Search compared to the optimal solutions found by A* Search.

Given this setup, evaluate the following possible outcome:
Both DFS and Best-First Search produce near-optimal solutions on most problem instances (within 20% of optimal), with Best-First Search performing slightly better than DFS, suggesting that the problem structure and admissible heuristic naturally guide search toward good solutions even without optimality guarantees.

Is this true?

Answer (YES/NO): NO